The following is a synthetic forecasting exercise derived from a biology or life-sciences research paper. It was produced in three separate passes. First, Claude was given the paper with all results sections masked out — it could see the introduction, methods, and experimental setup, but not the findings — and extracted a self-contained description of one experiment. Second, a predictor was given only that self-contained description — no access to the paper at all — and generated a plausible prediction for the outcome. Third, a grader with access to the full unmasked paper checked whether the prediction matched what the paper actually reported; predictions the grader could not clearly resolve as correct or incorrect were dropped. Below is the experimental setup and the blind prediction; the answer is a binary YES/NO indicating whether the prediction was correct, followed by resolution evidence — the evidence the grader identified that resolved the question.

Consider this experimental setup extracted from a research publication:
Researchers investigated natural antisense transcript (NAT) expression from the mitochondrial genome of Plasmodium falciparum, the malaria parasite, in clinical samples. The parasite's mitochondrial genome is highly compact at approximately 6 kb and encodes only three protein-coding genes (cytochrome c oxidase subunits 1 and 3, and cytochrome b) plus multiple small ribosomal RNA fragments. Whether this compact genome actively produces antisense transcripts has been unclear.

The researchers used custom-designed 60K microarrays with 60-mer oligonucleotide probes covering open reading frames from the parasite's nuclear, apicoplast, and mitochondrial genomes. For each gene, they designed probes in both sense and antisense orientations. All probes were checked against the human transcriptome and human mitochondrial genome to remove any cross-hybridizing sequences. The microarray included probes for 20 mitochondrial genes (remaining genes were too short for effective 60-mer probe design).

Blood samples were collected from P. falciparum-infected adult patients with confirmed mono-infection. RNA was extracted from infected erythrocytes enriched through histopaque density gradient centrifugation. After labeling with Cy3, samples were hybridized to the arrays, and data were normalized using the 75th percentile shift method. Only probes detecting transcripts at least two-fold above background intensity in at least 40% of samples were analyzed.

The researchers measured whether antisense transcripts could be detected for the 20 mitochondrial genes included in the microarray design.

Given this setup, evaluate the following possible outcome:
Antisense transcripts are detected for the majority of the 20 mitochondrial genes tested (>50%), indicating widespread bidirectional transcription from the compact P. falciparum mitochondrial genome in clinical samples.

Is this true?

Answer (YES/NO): YES